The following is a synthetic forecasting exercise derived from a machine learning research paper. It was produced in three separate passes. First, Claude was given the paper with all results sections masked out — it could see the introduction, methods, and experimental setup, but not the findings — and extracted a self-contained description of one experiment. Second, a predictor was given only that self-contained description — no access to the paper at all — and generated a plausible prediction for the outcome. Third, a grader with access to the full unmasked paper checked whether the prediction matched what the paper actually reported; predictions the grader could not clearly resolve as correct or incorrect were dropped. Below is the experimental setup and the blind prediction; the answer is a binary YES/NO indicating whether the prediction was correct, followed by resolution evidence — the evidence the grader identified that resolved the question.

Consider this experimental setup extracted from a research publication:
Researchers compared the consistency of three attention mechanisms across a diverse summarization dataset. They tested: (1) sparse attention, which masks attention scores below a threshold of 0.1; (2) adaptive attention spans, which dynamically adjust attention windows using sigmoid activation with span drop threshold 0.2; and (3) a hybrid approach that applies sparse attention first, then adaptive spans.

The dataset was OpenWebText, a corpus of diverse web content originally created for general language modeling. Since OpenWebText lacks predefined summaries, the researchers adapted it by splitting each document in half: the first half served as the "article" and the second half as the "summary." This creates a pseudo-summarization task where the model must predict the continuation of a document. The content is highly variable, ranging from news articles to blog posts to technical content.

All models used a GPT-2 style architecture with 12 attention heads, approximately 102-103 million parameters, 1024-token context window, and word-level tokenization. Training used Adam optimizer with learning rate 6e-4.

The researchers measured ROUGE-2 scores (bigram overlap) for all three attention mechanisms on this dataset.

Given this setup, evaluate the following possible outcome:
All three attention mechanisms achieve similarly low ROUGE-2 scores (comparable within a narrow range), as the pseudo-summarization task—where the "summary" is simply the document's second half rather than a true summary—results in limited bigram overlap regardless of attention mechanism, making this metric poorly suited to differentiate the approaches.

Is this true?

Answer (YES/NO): NO